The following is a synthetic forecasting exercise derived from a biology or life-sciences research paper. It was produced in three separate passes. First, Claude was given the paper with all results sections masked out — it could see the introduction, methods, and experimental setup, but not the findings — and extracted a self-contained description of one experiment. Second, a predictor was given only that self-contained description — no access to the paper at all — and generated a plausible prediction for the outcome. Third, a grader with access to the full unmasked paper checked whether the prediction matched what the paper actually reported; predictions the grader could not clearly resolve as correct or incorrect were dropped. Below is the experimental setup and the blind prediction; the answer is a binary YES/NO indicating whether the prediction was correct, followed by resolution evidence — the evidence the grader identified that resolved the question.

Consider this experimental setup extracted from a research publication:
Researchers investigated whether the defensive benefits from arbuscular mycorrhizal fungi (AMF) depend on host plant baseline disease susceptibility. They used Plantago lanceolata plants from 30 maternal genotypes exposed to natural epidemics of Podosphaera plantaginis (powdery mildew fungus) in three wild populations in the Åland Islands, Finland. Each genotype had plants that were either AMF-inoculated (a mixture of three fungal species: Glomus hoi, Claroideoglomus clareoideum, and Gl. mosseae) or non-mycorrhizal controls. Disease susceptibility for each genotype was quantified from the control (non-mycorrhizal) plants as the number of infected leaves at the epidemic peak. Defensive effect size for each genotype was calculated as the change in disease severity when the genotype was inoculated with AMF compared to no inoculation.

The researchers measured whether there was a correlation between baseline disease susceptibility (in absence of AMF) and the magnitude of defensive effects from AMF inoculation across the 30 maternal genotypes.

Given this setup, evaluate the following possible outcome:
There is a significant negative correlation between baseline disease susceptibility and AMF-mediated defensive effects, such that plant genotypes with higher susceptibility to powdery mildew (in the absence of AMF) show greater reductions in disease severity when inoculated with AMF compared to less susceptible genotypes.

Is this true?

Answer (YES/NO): YES